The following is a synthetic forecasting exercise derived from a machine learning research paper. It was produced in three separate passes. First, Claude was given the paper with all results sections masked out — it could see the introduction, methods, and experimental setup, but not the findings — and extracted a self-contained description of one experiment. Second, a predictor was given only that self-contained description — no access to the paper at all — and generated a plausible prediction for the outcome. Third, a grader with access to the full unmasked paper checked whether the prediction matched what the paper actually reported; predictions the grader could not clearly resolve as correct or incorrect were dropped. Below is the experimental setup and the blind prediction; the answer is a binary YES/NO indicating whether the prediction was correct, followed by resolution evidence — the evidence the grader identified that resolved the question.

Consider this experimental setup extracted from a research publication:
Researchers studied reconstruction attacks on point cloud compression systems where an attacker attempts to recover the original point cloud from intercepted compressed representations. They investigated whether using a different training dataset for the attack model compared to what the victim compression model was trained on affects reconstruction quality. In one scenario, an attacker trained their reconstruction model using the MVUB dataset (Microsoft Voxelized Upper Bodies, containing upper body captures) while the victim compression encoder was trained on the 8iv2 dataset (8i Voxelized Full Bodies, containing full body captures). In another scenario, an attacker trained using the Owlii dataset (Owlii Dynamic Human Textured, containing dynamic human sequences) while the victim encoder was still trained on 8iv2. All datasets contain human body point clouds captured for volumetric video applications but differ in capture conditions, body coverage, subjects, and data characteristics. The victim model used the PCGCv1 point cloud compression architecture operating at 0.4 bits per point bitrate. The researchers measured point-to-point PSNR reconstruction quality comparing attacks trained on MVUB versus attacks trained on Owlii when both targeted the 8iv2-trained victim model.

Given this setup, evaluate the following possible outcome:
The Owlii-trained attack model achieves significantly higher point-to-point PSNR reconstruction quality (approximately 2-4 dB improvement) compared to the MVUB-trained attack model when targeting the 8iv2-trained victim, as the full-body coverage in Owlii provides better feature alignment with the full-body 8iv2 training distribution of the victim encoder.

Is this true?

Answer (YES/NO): NO